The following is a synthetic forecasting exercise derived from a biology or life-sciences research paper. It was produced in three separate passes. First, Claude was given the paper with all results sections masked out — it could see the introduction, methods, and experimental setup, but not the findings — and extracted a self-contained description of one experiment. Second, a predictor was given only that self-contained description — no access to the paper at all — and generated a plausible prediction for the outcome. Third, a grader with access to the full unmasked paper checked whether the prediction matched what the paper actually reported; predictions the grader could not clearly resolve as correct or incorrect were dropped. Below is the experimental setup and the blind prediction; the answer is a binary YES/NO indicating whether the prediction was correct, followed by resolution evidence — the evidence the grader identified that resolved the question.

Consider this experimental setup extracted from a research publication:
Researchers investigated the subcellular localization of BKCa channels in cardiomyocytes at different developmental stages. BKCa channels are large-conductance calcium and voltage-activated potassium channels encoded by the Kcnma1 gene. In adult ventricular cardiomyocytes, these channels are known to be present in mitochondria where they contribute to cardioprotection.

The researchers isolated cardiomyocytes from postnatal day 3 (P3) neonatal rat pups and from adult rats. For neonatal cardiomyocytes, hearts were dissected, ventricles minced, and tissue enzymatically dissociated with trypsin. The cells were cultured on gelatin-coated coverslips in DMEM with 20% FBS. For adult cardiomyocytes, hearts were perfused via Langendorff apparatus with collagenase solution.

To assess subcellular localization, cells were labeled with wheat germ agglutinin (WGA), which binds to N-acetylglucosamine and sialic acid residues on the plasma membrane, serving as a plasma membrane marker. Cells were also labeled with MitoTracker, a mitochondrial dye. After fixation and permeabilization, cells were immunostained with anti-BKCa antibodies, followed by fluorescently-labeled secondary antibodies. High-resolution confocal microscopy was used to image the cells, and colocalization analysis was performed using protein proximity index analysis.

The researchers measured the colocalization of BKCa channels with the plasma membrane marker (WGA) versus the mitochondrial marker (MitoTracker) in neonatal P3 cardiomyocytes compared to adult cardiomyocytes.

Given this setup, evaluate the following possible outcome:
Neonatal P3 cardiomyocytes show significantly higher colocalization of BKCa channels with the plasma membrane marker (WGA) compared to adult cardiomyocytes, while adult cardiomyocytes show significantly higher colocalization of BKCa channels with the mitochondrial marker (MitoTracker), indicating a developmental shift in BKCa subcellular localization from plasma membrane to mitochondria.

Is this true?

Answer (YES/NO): YES